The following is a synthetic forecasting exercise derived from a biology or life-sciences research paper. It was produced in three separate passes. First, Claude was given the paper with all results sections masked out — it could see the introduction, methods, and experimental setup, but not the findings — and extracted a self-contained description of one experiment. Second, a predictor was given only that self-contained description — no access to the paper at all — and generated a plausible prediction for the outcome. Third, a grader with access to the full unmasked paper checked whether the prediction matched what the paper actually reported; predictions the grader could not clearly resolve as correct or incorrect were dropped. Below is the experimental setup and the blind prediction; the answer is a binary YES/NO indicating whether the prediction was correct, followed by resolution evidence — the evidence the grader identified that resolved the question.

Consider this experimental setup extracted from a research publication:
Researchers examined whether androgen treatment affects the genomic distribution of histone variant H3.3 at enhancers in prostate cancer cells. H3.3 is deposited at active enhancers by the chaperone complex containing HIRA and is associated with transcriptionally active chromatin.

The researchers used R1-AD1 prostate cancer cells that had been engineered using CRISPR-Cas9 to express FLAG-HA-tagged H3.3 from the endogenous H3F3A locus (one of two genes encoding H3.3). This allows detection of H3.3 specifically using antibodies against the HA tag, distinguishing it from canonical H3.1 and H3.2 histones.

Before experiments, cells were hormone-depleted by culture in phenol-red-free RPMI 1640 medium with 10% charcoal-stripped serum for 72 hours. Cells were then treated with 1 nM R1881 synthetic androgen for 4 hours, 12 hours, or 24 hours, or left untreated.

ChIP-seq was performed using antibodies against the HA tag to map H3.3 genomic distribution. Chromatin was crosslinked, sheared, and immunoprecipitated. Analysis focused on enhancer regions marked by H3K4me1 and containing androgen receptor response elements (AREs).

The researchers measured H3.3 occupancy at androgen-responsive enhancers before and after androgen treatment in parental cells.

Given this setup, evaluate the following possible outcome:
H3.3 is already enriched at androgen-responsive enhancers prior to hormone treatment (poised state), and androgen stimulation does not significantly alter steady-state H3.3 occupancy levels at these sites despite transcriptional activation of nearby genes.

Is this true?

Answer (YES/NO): NO